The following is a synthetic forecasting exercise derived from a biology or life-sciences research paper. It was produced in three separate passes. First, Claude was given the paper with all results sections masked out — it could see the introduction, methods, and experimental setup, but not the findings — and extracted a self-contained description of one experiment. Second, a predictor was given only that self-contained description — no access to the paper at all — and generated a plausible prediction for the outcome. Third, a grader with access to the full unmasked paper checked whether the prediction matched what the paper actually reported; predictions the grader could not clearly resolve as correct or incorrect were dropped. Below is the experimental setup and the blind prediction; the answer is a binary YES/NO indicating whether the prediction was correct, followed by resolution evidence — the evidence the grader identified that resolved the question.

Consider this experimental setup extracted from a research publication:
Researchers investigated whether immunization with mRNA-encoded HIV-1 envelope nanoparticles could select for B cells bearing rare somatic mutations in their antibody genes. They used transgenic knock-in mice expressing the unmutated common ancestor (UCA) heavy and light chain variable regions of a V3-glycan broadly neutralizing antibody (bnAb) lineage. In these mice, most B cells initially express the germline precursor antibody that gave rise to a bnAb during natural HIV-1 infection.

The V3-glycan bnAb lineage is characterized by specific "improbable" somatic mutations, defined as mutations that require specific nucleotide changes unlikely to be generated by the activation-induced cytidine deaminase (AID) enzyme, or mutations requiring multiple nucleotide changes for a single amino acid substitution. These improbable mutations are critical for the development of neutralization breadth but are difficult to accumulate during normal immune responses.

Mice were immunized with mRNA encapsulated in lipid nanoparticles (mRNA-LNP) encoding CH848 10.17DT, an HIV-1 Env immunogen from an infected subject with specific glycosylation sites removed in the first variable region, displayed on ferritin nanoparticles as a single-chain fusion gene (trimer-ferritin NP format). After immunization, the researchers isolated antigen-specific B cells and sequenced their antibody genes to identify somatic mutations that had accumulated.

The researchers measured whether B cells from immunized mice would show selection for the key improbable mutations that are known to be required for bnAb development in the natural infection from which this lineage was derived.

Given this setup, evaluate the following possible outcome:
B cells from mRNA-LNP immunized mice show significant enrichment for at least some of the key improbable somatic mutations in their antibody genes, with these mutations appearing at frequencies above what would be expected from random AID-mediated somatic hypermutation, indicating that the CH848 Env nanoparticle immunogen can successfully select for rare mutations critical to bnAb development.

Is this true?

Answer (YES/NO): YES